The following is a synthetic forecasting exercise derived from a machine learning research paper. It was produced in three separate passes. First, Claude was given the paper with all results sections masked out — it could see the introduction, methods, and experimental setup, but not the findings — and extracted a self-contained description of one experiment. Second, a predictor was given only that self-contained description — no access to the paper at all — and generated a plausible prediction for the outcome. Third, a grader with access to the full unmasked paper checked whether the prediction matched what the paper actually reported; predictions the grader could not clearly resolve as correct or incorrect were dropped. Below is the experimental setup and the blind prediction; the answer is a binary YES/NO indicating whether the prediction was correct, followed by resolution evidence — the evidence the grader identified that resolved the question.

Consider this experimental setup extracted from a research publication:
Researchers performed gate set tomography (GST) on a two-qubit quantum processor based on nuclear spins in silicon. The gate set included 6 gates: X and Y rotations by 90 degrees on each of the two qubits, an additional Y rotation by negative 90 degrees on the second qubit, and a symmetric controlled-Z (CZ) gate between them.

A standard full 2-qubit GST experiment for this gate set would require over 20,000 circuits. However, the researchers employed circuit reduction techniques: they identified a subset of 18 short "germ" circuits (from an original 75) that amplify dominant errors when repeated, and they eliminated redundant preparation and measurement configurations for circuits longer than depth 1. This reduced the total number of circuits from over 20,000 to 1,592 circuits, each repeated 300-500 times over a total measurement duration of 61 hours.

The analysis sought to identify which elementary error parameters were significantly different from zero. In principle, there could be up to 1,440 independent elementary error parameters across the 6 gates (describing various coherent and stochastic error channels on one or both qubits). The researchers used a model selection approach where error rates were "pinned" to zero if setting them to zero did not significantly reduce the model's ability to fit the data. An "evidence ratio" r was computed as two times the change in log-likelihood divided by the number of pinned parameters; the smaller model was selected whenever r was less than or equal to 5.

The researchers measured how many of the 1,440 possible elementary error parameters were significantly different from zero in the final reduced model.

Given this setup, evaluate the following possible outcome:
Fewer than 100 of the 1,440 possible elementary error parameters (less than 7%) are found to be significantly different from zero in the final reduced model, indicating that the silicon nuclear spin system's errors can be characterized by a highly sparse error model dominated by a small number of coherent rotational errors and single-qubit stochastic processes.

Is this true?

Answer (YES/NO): YES